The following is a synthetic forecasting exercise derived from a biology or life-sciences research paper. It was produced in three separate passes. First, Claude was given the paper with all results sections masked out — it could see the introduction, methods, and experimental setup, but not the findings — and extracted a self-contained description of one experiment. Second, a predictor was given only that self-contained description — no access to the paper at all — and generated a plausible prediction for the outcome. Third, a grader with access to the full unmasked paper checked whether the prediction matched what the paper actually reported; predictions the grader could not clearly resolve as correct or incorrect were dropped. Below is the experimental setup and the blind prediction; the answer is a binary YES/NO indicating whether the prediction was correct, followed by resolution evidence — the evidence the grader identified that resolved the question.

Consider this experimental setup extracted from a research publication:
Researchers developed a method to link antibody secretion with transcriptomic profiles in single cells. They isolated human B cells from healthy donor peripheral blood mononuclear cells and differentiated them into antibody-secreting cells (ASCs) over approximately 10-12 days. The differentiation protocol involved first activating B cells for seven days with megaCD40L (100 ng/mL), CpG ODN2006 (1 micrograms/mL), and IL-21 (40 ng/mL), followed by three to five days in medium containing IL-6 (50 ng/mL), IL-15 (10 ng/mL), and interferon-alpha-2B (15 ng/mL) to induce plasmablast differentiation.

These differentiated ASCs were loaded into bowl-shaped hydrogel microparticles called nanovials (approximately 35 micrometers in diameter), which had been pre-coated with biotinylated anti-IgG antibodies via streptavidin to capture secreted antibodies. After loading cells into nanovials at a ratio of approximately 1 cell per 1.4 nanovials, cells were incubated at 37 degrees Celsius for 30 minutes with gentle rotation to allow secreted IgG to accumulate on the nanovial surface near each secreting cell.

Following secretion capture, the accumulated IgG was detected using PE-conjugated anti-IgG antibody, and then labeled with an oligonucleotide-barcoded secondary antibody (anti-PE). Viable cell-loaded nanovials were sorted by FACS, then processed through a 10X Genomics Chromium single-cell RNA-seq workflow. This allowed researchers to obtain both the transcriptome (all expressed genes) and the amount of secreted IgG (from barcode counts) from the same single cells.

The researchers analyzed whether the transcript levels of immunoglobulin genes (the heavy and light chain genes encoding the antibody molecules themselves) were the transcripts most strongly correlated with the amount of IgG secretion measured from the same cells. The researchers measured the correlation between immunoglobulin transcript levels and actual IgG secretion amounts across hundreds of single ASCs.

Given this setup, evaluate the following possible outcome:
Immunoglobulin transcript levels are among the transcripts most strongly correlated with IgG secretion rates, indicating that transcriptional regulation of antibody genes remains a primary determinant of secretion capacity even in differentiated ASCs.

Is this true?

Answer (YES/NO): NO